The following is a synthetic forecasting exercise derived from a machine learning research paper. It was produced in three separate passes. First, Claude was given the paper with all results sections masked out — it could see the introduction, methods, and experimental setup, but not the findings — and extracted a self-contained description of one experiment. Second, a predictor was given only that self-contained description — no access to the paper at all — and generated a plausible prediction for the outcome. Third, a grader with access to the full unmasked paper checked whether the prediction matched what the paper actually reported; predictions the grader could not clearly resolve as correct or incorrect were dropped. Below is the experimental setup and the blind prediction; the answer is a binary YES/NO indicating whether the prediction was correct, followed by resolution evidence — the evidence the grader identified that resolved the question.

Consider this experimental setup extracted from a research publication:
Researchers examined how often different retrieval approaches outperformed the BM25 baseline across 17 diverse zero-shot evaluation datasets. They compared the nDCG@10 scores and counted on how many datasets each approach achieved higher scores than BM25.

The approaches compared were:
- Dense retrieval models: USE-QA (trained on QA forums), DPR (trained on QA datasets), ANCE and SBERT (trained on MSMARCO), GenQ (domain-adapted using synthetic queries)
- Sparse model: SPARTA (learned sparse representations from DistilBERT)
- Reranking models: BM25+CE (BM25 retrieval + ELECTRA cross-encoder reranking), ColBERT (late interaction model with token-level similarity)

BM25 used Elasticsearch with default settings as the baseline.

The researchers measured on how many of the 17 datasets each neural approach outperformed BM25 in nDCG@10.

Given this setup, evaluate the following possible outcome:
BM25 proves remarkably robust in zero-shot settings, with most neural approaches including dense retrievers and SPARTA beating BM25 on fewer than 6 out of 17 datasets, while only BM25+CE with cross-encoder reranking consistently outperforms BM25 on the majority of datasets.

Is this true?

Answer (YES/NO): NO